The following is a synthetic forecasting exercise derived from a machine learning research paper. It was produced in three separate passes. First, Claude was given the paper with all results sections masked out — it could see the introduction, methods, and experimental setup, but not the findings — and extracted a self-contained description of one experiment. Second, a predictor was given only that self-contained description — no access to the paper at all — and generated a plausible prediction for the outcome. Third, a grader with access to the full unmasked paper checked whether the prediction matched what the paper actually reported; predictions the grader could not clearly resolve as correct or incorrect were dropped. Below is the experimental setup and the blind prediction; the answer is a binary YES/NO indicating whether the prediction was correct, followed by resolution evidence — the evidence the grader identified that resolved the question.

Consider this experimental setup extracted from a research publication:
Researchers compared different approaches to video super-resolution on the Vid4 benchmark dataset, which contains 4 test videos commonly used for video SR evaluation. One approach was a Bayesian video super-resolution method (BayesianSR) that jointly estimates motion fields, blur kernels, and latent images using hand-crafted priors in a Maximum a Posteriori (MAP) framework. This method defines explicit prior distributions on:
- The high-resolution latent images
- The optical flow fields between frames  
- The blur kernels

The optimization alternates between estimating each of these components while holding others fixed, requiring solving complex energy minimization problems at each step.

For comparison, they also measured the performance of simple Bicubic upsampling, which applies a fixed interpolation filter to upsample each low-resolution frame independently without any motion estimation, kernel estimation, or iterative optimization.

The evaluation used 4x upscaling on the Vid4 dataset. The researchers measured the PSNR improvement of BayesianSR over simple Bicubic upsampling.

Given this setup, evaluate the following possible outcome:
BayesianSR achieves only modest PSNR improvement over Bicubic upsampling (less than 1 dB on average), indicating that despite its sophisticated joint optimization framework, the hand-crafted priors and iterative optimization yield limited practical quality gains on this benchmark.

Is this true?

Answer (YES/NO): NO